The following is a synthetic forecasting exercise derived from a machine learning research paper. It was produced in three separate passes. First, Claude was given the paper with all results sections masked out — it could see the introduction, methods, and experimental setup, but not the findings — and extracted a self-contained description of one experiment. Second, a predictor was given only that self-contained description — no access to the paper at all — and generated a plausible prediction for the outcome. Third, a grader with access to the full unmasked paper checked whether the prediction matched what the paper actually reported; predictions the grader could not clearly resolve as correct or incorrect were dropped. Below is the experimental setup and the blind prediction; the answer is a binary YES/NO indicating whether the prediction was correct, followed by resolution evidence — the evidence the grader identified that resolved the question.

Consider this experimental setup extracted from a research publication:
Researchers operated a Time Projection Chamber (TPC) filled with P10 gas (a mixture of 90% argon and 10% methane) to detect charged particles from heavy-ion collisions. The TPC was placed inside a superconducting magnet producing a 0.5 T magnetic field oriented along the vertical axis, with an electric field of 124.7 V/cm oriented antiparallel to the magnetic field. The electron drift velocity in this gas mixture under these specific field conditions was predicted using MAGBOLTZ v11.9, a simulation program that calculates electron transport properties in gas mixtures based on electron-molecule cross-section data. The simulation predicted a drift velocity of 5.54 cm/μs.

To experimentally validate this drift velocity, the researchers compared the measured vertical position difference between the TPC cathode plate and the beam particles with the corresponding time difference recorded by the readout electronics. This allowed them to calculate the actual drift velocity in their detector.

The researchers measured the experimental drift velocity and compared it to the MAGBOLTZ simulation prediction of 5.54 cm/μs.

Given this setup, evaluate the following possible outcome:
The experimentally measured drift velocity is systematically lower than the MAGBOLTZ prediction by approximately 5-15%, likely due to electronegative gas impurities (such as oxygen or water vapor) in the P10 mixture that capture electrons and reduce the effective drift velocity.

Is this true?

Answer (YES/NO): NO